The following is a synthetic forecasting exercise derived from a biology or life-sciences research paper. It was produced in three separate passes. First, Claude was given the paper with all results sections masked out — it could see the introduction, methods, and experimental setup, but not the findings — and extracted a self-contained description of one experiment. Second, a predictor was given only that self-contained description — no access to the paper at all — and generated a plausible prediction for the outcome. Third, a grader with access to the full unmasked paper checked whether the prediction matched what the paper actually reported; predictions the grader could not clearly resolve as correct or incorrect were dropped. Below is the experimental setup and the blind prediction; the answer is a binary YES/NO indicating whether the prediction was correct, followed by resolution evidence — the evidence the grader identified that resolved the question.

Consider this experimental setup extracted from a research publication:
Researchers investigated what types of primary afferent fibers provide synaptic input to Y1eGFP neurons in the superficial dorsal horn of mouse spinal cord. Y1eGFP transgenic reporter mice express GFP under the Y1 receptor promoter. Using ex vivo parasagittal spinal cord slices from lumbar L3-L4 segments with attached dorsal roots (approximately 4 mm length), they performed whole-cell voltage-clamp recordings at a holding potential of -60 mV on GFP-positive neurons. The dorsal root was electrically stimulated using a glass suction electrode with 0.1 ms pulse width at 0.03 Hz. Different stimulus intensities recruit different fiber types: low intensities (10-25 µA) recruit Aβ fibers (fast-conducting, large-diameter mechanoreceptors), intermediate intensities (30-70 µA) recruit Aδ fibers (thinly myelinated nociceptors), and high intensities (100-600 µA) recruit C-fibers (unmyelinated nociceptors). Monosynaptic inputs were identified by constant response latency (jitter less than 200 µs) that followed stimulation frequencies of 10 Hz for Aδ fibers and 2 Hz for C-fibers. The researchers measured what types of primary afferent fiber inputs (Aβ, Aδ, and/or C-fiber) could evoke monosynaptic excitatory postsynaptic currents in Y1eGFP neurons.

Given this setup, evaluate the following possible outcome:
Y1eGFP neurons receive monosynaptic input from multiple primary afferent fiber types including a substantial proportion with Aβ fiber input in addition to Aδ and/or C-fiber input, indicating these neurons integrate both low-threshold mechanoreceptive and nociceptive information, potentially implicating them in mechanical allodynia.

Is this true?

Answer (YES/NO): NO